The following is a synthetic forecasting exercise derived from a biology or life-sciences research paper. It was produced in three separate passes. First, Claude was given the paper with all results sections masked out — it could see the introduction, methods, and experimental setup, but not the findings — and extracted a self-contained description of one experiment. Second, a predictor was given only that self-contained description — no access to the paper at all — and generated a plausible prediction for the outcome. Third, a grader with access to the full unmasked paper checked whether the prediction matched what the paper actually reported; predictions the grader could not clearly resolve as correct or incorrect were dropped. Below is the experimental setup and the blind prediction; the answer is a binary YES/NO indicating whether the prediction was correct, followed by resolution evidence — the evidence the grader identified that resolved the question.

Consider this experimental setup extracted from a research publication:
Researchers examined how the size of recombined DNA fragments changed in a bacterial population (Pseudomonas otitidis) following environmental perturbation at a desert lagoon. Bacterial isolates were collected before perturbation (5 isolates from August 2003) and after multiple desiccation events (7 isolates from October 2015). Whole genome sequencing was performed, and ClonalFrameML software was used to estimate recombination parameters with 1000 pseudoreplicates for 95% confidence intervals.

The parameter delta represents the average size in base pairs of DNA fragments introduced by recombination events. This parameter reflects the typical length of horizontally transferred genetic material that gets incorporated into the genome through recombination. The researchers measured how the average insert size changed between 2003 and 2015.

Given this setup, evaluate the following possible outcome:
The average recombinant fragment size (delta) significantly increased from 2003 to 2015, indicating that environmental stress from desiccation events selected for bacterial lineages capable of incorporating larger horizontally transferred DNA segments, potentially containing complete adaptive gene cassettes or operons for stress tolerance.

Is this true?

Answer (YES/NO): NO